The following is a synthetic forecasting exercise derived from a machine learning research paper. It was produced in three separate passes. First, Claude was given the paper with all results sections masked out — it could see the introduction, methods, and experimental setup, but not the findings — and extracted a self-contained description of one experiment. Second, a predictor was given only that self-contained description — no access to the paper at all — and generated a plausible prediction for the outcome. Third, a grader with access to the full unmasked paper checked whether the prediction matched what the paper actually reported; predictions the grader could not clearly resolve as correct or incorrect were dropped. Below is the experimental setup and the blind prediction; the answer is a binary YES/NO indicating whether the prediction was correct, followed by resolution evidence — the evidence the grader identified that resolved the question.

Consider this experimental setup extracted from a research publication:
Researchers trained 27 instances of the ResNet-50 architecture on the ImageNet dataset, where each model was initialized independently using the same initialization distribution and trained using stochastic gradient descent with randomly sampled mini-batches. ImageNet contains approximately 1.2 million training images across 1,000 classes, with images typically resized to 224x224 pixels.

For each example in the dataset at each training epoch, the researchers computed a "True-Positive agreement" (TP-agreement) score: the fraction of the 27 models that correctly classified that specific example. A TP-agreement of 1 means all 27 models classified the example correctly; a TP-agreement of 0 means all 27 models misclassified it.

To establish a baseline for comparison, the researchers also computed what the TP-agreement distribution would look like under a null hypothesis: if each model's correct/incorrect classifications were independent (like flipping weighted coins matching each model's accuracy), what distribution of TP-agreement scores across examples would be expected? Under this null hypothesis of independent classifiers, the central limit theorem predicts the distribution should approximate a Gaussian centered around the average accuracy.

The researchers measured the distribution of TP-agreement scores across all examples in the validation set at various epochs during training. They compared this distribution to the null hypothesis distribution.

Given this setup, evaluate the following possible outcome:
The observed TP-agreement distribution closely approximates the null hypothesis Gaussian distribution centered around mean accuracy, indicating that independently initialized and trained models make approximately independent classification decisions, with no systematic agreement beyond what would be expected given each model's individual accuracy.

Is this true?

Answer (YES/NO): NO